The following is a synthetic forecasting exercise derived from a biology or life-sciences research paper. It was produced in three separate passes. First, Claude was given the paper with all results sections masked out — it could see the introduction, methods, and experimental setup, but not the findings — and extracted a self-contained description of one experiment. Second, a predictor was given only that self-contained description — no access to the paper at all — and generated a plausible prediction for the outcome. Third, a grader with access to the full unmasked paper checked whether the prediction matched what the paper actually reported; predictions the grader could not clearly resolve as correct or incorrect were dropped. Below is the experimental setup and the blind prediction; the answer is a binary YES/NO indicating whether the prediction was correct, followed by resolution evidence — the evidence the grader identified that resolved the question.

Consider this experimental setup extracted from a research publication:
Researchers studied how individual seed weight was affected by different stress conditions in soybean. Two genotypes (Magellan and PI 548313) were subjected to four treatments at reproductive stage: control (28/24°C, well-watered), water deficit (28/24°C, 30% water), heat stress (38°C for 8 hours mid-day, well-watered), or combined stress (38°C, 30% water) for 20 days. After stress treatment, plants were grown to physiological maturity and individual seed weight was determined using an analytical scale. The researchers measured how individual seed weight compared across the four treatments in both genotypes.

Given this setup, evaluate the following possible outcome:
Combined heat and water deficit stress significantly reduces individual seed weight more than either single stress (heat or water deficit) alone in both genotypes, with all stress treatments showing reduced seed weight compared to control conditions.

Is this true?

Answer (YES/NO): NO